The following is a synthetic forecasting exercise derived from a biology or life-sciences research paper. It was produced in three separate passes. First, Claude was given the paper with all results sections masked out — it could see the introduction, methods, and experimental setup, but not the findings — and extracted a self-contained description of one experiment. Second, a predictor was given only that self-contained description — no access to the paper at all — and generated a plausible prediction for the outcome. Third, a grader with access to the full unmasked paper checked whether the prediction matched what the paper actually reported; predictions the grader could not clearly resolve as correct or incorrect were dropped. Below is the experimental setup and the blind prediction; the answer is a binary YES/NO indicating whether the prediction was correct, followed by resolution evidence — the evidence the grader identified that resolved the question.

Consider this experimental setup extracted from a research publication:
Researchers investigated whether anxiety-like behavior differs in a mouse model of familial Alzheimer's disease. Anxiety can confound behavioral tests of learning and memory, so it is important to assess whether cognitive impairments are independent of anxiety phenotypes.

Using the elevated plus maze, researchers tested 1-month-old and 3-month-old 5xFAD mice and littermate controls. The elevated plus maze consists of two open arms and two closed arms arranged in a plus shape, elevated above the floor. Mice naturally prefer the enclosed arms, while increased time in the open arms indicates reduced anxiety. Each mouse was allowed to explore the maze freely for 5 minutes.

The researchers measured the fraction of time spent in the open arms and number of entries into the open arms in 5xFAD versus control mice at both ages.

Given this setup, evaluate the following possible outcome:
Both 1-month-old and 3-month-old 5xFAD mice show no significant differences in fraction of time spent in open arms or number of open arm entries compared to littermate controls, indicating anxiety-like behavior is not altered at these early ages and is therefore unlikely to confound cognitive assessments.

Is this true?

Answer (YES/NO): YES